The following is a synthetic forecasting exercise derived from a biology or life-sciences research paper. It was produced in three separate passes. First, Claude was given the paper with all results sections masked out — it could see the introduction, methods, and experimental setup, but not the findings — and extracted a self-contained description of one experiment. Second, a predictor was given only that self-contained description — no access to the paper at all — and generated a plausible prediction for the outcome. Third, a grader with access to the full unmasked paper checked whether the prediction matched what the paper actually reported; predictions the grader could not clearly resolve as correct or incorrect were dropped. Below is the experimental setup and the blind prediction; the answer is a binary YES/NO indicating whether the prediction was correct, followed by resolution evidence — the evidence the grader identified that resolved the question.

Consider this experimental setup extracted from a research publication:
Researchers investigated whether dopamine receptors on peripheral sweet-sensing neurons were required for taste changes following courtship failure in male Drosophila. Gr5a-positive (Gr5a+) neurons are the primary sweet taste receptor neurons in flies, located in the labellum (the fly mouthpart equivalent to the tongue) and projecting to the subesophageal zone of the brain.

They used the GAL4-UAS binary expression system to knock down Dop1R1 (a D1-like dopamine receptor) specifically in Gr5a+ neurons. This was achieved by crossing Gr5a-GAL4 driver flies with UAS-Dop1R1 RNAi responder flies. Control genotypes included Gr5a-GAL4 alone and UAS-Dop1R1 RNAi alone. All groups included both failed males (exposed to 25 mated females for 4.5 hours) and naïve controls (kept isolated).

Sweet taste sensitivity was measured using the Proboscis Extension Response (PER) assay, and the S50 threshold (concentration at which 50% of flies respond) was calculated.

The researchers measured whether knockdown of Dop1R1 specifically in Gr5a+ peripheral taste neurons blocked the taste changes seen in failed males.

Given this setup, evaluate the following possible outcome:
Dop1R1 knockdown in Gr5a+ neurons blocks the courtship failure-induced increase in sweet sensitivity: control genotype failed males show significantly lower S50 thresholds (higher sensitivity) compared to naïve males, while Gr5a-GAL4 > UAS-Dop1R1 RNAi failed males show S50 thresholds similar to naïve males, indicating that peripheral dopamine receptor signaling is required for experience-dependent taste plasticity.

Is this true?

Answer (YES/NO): NO